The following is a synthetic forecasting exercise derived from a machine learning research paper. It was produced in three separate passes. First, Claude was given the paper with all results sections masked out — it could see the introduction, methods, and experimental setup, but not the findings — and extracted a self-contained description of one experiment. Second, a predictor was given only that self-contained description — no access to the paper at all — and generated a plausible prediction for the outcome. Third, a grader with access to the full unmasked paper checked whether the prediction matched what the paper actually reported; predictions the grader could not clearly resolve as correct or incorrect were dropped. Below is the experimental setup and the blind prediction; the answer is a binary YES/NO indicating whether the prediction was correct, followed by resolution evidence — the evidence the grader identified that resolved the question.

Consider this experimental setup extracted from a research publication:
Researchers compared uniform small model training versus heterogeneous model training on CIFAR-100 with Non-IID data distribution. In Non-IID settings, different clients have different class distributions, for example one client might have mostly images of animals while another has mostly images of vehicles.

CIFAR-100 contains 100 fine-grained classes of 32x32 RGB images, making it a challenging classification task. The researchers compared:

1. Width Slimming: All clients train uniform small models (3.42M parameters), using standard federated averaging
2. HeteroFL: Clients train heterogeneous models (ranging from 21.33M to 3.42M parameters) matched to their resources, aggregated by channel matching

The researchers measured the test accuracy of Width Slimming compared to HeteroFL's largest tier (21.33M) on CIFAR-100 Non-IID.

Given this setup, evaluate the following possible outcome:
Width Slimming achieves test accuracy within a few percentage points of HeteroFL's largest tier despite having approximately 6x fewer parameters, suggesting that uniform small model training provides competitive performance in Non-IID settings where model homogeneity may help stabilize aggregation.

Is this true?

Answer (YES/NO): YES